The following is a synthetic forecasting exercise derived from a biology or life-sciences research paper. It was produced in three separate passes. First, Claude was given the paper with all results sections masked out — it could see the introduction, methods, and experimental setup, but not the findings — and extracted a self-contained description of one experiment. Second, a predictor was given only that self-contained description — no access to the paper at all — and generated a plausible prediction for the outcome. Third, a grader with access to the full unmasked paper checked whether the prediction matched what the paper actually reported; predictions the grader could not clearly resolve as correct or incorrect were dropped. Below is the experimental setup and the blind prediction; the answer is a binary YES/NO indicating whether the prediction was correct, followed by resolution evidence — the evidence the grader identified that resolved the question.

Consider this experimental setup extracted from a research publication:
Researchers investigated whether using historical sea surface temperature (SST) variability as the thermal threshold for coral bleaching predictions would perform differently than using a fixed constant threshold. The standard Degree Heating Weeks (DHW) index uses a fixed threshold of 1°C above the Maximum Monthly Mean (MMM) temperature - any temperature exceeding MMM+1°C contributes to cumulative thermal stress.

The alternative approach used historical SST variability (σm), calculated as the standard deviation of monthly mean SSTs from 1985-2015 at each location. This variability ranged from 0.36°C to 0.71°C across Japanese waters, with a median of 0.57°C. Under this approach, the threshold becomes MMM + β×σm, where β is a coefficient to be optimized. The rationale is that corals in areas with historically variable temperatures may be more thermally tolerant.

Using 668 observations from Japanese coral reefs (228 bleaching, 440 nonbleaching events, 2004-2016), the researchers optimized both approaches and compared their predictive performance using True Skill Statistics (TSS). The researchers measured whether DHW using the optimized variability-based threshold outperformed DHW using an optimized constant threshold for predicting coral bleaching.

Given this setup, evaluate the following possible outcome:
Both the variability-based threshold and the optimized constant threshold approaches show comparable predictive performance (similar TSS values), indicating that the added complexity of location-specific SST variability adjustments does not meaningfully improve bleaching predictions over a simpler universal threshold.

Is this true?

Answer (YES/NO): YES